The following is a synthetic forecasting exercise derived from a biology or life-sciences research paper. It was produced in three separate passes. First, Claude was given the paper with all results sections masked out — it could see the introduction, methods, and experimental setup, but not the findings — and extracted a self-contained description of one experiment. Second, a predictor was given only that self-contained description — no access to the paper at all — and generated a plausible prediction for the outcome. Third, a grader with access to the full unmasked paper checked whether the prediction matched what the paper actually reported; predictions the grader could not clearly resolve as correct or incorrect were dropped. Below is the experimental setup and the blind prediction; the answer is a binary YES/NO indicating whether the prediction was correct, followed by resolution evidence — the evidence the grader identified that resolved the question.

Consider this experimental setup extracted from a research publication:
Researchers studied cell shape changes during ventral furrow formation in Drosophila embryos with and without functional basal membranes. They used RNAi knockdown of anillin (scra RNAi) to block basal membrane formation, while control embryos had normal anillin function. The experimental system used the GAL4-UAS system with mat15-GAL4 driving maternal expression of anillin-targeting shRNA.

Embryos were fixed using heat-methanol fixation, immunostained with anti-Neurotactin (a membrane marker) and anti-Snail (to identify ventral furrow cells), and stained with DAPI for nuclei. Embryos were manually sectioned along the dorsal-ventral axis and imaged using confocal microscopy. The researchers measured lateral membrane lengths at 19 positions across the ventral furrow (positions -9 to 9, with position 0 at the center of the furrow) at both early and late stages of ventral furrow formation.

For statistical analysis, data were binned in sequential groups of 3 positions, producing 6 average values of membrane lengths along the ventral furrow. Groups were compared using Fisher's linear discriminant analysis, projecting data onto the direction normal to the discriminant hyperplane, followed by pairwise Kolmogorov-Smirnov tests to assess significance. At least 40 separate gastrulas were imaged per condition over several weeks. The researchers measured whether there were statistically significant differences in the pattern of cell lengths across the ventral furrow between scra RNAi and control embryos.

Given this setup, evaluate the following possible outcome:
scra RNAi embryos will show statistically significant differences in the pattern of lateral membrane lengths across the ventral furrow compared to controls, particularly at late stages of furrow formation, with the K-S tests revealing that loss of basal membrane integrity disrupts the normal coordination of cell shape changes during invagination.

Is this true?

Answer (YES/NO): YES